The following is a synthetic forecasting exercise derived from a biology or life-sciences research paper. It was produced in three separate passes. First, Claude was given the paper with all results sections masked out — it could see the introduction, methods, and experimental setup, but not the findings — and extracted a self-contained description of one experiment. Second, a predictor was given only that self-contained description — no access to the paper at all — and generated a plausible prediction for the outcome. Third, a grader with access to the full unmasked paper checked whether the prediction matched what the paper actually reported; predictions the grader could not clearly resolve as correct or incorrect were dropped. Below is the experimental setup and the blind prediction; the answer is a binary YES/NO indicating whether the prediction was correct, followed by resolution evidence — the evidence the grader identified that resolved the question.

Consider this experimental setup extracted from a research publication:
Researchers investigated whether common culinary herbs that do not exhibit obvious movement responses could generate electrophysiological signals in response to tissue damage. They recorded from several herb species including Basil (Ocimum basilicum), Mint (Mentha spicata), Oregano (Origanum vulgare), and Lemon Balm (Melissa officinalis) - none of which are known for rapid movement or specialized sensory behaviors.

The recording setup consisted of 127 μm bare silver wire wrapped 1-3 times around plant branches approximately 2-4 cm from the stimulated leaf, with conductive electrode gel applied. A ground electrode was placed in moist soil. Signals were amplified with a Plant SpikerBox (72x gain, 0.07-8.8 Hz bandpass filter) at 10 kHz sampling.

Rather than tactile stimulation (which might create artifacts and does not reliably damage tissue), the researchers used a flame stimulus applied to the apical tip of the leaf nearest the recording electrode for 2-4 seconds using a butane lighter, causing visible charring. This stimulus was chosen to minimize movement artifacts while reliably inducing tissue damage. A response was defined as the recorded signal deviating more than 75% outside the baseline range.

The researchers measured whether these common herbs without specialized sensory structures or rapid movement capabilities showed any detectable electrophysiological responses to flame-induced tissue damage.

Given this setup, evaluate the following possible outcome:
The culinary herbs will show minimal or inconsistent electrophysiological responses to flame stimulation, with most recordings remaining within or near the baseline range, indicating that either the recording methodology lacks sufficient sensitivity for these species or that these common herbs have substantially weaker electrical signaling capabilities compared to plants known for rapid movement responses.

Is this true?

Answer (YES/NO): NO